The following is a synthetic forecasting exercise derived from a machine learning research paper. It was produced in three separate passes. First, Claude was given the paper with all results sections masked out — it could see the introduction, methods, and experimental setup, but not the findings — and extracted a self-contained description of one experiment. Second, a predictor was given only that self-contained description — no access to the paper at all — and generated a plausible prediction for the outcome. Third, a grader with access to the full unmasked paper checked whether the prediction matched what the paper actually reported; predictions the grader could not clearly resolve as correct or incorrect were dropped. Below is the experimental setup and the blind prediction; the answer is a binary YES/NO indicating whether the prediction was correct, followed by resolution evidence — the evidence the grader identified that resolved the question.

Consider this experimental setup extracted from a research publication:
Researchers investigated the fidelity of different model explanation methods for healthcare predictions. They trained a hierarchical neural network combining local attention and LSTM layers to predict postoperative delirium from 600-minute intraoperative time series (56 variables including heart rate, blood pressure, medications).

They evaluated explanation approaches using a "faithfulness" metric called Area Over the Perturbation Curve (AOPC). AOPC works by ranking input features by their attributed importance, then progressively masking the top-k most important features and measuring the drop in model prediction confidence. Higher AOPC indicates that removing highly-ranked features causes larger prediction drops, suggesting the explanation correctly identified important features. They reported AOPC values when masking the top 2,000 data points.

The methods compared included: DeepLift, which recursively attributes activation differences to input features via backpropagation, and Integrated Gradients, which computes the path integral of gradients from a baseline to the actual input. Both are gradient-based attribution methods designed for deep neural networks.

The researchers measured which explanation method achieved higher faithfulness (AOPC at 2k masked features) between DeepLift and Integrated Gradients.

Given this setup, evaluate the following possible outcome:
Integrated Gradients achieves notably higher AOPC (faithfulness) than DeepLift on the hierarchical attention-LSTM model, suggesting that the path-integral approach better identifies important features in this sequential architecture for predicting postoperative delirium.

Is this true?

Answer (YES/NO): NO